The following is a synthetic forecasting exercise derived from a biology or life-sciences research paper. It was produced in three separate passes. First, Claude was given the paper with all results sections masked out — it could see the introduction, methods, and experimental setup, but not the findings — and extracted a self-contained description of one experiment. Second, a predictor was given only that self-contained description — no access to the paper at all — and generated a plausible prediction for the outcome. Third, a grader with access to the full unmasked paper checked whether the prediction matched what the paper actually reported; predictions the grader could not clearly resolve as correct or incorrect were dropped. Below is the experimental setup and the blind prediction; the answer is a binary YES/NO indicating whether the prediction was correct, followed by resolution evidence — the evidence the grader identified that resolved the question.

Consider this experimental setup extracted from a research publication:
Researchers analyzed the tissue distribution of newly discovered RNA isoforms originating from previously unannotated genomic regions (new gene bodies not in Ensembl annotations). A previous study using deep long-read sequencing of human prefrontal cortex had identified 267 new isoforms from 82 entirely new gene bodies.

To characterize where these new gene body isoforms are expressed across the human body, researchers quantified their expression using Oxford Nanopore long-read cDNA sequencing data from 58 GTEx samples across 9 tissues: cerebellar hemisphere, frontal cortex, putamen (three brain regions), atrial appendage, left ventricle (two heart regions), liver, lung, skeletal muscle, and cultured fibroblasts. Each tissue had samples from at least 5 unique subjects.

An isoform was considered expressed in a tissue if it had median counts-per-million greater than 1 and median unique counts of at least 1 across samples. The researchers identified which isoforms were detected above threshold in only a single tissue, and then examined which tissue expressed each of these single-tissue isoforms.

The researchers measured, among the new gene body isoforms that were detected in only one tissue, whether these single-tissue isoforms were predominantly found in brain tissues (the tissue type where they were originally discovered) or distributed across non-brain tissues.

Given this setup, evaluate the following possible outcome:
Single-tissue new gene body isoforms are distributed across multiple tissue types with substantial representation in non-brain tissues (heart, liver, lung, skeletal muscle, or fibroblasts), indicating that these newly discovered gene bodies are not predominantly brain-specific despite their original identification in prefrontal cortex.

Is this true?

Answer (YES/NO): NO